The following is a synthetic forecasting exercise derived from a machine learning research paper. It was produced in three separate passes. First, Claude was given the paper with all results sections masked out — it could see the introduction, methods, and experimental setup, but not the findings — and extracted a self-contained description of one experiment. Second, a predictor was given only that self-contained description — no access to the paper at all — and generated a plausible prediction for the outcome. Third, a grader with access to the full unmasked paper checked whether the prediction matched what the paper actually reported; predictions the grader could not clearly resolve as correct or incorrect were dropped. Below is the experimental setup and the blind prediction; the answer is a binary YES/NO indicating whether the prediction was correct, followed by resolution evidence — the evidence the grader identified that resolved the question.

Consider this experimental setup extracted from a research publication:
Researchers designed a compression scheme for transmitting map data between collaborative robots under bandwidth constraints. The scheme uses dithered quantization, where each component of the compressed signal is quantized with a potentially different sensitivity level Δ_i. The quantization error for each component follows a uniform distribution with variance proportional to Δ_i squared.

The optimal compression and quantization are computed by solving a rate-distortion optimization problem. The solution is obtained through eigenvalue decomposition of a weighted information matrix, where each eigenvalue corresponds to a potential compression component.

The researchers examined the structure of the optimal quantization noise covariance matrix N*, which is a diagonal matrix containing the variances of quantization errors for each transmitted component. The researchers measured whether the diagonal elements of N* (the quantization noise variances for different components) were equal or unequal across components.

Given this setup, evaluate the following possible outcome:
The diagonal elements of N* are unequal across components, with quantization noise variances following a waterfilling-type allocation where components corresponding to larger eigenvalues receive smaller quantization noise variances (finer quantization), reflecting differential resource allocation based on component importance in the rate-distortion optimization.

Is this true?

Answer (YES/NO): YES